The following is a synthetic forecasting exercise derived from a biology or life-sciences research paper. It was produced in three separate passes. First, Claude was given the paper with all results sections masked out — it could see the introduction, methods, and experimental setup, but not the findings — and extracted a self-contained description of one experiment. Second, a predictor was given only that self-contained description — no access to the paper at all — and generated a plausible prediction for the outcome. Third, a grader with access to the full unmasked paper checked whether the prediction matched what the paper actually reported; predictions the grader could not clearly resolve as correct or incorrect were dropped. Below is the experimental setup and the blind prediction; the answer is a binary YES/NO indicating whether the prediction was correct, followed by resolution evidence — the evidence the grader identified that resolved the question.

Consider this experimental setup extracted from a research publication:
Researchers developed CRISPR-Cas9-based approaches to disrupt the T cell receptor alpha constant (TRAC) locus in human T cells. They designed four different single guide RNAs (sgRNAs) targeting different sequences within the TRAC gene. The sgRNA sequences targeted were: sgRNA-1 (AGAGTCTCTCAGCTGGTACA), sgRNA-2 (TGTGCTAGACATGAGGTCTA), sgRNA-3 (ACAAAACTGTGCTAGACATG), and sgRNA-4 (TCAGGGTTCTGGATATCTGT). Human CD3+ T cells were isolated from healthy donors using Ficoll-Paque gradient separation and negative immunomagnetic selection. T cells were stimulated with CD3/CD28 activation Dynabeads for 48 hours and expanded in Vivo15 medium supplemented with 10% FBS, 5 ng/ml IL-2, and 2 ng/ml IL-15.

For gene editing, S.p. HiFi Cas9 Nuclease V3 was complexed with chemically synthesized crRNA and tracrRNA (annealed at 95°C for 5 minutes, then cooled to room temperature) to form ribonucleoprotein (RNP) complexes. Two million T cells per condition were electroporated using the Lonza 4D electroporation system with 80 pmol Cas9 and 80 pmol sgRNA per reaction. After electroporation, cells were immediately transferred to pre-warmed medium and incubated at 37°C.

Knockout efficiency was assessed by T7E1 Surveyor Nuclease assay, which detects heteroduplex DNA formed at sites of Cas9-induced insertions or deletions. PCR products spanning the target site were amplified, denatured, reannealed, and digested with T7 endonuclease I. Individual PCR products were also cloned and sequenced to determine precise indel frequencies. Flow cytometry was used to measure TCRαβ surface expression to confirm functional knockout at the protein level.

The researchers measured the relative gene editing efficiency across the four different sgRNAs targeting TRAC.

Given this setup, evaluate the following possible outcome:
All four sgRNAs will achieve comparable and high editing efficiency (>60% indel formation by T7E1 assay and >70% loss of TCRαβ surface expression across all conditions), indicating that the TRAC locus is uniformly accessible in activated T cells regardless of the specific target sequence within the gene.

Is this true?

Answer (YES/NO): NO